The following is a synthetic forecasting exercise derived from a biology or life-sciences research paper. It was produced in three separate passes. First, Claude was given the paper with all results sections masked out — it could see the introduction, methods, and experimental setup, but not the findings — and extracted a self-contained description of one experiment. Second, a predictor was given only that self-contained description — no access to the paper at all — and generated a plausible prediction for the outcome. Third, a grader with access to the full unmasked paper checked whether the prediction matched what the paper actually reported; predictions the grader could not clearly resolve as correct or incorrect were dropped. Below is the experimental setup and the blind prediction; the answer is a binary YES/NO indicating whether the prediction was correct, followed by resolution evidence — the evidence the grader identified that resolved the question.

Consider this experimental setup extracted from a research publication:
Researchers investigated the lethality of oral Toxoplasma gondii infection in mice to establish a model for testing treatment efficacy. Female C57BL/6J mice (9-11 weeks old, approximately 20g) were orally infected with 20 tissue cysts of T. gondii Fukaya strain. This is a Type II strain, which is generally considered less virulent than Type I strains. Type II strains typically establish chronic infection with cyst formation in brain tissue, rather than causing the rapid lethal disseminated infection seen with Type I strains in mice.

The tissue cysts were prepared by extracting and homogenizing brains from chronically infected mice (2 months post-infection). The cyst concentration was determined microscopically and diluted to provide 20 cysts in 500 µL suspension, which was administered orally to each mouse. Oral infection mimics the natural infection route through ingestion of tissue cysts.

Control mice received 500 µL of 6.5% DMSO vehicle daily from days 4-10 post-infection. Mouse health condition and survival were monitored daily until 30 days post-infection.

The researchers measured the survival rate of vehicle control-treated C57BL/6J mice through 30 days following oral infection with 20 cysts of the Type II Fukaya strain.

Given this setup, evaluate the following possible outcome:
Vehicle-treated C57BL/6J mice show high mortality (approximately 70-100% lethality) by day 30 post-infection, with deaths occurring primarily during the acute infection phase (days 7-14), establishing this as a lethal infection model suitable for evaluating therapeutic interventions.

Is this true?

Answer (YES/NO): YES